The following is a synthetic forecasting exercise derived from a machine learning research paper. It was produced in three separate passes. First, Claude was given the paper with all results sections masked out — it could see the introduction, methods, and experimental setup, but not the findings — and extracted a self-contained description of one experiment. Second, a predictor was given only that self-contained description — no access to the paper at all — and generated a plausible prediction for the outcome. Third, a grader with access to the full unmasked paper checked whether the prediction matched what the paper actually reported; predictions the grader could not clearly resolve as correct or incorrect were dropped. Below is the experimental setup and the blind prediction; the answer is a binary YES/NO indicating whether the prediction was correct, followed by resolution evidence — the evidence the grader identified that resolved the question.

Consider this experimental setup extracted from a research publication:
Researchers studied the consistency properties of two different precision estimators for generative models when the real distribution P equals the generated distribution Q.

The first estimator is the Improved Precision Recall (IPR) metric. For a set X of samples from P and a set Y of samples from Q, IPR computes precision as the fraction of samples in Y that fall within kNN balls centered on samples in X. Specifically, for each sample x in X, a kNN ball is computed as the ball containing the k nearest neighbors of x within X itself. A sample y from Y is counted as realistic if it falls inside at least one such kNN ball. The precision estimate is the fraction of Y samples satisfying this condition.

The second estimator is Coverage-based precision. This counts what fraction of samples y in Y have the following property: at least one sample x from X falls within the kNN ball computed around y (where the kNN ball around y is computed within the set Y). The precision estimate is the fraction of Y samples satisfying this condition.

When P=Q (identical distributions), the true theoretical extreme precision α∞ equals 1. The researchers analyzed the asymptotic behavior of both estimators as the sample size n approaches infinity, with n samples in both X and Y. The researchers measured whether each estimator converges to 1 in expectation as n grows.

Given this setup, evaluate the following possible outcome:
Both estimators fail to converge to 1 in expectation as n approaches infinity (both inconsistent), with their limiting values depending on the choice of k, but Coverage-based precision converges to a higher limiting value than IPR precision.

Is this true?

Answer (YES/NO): NO